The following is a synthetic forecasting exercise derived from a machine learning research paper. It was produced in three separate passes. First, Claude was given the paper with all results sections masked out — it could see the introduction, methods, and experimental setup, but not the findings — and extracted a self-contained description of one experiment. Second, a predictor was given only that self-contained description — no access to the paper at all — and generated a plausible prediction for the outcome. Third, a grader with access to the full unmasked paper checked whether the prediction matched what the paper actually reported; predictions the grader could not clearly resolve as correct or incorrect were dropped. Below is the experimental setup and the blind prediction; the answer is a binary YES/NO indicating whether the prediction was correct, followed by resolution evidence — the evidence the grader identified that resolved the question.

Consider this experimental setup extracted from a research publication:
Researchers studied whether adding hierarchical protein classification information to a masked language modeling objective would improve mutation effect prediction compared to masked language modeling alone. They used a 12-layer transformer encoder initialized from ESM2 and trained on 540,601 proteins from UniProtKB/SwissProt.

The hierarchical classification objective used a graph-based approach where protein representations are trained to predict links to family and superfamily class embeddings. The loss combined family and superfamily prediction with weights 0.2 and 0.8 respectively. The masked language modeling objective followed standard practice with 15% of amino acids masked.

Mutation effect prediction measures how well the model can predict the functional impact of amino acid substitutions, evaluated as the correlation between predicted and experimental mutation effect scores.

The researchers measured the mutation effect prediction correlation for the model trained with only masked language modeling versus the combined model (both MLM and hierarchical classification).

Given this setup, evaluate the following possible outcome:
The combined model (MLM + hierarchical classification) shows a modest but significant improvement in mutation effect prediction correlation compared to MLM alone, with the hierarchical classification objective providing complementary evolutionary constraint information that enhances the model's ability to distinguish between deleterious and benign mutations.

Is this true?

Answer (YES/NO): NO